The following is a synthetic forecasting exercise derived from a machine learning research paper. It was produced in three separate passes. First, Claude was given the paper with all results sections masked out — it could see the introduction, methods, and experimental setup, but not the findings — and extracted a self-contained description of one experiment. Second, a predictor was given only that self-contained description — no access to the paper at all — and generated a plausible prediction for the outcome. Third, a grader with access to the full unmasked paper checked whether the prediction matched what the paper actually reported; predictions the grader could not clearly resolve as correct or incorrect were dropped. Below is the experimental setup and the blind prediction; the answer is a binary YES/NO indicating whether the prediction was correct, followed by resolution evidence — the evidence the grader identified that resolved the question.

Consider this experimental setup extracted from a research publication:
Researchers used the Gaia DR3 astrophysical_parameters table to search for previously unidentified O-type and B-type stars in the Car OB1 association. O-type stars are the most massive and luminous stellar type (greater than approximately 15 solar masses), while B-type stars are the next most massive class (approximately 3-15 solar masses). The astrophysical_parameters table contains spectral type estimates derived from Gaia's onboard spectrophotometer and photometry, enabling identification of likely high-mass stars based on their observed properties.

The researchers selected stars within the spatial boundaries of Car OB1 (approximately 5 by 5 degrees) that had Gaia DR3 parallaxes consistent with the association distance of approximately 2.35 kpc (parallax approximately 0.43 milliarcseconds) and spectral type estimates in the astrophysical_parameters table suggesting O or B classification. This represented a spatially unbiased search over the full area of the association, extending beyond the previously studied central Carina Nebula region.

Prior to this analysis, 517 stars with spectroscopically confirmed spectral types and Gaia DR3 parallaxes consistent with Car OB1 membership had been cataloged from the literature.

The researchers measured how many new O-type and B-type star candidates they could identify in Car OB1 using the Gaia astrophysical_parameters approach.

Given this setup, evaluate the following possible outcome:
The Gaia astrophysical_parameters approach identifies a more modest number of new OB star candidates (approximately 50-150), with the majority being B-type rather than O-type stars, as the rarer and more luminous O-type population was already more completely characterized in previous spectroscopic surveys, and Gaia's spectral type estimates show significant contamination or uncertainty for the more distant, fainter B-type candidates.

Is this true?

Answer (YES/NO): NO